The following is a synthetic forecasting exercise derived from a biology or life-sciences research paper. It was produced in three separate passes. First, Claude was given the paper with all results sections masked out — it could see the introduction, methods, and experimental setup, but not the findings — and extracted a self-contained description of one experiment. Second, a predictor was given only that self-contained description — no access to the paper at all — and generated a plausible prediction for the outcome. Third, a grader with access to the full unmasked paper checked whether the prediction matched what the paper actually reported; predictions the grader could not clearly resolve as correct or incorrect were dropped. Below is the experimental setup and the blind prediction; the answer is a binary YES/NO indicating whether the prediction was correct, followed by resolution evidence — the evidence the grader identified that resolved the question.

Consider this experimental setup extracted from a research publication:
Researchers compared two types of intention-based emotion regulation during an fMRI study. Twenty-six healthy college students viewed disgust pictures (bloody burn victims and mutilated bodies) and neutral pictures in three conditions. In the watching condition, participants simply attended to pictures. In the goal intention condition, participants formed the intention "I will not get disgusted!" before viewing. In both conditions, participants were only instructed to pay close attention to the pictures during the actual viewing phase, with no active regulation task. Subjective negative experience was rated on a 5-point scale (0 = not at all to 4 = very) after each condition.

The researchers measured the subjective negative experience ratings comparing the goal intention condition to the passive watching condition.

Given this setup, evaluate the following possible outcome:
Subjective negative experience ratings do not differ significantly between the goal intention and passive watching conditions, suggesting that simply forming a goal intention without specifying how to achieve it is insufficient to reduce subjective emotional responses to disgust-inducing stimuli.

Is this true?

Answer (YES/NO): YES